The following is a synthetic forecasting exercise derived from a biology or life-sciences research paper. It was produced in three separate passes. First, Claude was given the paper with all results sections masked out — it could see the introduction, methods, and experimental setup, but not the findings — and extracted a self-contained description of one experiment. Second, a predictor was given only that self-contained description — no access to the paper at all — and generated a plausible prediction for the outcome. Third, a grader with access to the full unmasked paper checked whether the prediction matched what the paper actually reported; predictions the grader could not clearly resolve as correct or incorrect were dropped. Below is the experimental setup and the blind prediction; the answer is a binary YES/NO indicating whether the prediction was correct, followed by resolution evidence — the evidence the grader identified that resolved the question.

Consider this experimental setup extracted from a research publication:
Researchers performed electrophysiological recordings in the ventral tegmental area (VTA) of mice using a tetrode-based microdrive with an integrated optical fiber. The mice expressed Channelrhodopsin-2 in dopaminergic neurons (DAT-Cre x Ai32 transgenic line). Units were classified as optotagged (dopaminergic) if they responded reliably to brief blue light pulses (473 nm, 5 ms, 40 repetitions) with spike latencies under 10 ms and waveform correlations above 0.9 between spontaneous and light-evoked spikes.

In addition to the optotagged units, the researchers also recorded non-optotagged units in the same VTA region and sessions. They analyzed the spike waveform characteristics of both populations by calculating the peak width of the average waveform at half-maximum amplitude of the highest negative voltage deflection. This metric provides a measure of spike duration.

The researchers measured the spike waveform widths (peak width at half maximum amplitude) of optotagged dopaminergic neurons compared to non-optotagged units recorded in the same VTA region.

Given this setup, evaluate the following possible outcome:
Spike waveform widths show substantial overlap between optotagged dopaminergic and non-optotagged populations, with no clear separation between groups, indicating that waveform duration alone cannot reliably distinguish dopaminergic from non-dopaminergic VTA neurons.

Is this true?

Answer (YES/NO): YES